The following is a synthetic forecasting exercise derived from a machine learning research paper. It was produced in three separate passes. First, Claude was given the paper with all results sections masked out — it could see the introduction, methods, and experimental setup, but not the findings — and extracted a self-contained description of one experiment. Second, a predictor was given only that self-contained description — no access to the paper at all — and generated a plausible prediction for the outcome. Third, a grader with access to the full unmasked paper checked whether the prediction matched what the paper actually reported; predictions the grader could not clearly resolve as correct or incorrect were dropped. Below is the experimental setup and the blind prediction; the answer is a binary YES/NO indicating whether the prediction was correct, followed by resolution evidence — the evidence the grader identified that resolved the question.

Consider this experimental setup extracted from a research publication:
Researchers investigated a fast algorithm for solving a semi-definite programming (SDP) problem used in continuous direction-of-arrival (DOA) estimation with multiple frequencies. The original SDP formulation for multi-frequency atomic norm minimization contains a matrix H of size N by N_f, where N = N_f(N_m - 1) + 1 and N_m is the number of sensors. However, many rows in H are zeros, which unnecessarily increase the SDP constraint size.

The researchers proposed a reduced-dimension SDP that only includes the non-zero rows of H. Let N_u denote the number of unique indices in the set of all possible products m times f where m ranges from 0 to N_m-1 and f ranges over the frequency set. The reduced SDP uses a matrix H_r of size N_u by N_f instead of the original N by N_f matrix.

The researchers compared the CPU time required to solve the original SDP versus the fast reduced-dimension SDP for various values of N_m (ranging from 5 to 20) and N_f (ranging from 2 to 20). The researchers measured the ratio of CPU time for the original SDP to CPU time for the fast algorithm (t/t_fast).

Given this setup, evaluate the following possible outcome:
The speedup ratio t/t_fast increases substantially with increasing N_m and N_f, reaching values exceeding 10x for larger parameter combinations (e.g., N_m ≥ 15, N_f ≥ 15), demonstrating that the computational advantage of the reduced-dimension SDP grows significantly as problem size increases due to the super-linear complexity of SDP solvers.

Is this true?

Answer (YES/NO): YES